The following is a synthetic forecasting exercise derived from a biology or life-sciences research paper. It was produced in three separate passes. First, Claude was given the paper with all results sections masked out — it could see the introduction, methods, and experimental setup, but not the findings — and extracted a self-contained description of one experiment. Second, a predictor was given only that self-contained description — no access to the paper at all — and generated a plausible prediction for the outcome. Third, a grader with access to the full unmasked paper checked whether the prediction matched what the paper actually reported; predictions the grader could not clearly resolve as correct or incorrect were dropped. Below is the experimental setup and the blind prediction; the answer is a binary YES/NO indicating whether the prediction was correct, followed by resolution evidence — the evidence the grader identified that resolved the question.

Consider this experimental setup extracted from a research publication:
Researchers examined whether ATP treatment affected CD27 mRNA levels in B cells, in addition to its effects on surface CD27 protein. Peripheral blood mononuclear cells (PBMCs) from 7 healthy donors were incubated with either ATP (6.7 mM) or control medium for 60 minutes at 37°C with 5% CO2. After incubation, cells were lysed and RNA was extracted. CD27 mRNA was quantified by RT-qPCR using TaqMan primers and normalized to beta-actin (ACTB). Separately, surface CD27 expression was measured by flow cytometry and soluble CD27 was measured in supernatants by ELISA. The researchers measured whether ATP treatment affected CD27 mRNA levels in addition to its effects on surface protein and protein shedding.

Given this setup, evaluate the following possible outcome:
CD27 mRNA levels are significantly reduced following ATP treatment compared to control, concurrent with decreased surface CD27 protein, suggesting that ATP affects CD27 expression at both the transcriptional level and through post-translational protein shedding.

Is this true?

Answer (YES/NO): NO